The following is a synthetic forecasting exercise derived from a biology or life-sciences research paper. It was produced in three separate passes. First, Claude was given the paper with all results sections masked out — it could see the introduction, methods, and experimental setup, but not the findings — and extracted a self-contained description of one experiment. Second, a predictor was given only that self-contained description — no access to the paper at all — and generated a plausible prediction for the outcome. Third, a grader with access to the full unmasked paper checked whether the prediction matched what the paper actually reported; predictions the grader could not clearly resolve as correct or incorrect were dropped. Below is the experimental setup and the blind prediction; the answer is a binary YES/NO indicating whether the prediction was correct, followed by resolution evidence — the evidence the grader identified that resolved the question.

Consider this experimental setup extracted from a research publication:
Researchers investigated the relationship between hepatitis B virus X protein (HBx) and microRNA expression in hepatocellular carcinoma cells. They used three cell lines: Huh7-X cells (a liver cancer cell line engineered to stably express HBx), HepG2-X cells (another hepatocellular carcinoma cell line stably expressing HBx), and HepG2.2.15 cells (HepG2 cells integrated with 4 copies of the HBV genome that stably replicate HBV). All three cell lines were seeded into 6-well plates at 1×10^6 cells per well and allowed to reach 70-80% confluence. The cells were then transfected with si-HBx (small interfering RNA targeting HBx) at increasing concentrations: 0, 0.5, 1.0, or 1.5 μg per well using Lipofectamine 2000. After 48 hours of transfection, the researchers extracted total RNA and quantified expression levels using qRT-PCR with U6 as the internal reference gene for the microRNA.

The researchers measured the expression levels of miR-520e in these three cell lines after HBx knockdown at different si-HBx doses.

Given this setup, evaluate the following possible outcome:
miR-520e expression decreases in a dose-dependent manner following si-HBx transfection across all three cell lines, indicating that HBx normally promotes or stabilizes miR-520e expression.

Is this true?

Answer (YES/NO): NO